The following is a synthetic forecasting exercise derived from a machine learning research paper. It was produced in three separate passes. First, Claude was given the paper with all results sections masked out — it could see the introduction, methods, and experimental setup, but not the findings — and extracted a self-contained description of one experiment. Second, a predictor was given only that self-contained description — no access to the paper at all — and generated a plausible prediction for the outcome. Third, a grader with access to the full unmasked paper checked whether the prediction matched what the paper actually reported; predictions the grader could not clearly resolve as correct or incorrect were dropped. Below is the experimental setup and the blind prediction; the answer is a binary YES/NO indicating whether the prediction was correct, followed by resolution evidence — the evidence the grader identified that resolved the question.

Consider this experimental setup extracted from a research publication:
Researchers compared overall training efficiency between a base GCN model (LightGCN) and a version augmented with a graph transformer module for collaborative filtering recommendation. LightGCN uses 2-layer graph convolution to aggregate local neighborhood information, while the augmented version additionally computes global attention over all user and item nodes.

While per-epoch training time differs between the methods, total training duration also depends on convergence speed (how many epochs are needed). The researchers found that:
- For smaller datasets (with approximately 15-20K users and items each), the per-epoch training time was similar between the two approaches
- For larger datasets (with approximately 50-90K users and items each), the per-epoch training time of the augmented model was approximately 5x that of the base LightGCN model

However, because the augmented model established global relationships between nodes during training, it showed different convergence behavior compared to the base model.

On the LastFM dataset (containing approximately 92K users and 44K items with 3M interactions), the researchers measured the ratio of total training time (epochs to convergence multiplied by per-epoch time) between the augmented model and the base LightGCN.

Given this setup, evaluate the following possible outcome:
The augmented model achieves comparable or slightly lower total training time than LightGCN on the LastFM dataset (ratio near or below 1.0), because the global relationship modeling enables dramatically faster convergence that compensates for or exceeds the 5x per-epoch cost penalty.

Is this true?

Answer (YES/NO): NO